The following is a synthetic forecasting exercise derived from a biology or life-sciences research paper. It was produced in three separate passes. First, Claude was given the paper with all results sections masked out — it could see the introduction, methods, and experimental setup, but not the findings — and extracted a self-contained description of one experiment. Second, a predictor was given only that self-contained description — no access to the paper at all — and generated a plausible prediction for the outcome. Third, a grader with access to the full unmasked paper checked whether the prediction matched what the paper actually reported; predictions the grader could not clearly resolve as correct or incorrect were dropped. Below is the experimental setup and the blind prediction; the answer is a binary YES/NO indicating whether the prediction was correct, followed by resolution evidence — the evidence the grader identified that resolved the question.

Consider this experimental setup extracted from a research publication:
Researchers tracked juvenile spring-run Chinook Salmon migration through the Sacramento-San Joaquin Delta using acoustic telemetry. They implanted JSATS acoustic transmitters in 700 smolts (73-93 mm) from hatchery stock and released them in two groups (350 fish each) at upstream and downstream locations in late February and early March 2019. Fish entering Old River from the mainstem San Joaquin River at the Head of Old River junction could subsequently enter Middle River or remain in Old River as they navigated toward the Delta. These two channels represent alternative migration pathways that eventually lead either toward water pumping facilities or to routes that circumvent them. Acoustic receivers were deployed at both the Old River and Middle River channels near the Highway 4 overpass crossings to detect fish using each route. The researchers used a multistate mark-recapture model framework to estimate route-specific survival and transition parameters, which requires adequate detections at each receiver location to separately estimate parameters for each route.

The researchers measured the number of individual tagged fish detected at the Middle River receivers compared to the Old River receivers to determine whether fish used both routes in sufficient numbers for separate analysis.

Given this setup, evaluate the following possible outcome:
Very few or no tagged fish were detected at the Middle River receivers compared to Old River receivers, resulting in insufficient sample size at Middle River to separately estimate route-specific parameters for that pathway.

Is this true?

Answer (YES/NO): YES